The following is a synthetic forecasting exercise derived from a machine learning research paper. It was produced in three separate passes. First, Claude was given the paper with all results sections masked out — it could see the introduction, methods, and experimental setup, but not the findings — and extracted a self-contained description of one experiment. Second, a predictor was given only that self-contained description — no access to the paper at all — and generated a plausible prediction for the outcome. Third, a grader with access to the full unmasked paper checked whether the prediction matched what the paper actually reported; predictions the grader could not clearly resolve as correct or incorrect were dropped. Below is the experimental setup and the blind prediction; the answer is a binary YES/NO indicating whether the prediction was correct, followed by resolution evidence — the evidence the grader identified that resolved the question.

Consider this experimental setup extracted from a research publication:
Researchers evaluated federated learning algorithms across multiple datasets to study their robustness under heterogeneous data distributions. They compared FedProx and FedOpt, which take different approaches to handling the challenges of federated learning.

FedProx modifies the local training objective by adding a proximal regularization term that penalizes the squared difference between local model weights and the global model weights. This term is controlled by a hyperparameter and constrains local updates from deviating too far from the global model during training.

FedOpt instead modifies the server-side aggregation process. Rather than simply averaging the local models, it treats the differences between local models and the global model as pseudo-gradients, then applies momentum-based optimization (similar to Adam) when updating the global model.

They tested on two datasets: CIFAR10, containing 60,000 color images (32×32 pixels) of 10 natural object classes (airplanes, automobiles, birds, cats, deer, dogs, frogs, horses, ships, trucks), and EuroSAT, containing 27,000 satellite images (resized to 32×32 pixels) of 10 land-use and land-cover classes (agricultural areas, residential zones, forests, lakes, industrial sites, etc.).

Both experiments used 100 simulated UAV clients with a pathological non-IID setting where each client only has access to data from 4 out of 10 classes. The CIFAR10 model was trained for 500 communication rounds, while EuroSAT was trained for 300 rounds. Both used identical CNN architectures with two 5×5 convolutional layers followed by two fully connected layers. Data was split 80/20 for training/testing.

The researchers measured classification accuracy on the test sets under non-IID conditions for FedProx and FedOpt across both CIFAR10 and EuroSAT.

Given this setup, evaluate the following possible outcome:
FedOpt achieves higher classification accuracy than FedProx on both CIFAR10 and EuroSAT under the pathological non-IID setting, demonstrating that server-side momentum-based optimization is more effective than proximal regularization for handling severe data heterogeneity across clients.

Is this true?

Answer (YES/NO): NO